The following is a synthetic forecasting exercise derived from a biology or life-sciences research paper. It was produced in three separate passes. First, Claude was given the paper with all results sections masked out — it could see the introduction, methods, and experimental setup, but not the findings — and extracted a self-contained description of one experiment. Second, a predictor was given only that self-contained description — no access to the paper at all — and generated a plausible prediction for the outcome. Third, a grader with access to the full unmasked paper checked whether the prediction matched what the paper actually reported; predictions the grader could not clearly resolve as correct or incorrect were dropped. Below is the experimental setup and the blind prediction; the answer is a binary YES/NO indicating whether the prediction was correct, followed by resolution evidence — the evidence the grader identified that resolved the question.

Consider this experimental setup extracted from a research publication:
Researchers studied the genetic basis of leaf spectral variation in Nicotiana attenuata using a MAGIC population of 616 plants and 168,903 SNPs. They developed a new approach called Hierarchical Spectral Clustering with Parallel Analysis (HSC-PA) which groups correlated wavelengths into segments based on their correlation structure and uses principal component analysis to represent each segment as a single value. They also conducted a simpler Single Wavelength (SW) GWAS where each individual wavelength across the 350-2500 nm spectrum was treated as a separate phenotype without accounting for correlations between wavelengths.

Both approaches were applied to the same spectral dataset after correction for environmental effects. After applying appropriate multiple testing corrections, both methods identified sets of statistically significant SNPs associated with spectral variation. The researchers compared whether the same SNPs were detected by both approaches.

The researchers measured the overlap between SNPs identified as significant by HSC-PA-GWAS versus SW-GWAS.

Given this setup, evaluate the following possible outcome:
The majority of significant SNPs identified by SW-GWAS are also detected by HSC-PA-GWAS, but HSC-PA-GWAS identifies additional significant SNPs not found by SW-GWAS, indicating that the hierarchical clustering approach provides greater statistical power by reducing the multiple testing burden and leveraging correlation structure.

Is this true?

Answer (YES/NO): NO